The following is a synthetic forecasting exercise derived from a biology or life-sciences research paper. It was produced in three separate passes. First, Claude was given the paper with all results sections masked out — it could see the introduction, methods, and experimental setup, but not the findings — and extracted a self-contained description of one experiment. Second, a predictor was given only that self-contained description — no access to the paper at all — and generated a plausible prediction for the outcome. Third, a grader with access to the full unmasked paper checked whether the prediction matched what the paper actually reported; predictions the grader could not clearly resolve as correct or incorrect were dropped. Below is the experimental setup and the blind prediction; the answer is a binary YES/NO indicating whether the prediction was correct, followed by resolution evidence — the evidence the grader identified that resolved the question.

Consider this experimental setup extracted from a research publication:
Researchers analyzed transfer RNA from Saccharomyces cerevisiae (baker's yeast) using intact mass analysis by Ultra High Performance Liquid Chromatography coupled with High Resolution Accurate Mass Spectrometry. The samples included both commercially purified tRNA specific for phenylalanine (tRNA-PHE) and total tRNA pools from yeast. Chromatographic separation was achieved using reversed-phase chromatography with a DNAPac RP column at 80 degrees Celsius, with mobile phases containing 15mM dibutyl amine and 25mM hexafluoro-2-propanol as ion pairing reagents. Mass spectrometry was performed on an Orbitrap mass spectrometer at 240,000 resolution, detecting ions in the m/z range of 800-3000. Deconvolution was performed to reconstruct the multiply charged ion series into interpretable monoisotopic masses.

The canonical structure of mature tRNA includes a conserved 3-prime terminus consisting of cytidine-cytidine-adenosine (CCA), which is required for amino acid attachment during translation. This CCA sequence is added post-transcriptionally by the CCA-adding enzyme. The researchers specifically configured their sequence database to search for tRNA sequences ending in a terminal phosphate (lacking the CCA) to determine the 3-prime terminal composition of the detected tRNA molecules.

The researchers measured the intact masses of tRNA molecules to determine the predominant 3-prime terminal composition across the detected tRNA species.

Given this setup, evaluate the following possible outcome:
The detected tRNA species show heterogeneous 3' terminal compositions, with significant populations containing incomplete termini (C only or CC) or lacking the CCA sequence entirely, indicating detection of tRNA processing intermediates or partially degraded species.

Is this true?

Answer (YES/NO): YES